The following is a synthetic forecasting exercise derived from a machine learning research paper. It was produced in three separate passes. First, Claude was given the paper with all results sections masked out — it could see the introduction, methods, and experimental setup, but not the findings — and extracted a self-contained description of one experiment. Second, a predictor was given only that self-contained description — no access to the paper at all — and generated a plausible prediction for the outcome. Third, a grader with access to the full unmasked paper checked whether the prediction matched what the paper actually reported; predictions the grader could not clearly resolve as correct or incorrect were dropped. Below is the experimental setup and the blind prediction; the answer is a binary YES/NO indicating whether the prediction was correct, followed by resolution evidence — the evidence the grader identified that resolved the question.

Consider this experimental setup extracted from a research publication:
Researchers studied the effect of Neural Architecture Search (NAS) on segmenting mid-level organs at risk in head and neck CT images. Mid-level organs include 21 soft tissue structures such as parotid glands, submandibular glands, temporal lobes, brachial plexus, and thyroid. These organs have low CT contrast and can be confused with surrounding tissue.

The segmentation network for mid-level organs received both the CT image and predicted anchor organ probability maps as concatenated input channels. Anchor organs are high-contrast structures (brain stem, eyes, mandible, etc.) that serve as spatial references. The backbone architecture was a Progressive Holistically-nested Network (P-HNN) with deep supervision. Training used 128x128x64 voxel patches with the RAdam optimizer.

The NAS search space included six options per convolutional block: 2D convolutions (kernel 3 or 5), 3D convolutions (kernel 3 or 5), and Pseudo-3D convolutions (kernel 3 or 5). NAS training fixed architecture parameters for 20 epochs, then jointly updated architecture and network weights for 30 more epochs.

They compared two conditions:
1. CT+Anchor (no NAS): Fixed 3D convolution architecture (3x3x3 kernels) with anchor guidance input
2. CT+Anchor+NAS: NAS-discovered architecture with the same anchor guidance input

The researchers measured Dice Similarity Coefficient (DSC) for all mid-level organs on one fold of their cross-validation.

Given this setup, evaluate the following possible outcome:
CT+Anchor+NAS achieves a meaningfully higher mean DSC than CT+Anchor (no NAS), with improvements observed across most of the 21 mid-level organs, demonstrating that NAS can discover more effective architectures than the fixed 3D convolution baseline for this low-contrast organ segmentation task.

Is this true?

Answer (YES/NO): YES